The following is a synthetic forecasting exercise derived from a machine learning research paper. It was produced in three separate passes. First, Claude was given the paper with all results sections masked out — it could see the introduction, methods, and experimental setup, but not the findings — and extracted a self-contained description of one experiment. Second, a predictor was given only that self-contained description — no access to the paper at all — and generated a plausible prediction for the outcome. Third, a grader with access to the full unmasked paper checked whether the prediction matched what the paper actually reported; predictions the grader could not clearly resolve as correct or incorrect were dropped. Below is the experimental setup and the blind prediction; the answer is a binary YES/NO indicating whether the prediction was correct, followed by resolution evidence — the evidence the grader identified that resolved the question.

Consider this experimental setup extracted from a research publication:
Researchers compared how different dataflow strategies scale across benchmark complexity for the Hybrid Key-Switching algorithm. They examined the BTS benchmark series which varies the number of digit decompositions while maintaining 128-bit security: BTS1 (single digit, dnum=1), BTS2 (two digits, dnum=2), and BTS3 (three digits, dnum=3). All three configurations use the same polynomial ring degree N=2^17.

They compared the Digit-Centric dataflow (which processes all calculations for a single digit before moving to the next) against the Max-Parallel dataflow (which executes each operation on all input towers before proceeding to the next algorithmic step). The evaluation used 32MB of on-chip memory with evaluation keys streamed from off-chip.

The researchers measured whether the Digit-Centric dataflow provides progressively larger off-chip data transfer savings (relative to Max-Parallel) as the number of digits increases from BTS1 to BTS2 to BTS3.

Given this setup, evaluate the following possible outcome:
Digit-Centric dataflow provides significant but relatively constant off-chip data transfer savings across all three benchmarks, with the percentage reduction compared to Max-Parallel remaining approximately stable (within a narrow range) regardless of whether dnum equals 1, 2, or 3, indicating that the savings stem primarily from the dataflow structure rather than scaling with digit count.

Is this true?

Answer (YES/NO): NO